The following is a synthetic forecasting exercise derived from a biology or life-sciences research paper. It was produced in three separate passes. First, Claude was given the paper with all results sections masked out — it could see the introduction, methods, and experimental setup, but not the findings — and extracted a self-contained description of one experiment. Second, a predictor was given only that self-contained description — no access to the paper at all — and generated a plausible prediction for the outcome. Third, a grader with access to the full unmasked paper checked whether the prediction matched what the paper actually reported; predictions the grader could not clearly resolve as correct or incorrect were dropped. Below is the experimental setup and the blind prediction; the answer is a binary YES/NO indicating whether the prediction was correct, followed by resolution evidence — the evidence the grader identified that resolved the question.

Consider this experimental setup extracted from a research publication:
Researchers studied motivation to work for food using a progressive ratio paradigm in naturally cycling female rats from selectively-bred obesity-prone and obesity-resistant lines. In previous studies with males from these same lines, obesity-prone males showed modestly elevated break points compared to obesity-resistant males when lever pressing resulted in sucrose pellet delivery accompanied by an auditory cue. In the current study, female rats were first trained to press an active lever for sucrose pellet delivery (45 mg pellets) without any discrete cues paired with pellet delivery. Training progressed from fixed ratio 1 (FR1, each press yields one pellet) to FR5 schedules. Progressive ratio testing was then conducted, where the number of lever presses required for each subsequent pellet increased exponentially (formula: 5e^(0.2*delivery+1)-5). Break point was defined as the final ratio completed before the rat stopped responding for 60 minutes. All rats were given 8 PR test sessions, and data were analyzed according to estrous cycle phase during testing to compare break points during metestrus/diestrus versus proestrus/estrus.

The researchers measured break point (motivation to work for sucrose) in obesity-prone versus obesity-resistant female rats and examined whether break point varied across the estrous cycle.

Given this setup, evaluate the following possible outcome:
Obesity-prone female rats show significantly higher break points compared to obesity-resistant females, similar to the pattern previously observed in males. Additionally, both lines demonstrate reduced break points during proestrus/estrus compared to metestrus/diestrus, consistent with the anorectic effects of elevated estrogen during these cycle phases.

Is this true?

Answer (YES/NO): NO